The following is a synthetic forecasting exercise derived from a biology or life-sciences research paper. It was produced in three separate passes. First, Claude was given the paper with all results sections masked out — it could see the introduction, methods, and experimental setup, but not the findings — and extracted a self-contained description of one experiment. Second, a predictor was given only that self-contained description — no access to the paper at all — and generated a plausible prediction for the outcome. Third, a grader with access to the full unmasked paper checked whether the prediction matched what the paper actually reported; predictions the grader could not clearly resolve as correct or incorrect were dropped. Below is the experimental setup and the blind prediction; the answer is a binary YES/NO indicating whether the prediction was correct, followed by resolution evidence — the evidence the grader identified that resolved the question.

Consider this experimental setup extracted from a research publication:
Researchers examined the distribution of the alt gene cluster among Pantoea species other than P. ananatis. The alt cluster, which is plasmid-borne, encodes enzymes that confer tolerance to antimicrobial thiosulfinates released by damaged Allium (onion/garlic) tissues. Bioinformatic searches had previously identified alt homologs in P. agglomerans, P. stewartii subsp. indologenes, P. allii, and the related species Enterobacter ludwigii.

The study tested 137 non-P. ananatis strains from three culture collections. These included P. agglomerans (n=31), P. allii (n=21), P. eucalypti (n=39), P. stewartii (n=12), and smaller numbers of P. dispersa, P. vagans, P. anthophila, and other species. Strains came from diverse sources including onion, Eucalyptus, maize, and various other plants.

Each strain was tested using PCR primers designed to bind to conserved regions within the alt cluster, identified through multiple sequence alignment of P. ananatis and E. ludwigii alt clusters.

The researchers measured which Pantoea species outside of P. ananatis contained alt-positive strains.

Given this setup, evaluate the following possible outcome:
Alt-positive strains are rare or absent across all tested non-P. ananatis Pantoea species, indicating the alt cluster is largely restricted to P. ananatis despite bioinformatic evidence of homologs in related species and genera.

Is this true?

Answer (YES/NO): NO